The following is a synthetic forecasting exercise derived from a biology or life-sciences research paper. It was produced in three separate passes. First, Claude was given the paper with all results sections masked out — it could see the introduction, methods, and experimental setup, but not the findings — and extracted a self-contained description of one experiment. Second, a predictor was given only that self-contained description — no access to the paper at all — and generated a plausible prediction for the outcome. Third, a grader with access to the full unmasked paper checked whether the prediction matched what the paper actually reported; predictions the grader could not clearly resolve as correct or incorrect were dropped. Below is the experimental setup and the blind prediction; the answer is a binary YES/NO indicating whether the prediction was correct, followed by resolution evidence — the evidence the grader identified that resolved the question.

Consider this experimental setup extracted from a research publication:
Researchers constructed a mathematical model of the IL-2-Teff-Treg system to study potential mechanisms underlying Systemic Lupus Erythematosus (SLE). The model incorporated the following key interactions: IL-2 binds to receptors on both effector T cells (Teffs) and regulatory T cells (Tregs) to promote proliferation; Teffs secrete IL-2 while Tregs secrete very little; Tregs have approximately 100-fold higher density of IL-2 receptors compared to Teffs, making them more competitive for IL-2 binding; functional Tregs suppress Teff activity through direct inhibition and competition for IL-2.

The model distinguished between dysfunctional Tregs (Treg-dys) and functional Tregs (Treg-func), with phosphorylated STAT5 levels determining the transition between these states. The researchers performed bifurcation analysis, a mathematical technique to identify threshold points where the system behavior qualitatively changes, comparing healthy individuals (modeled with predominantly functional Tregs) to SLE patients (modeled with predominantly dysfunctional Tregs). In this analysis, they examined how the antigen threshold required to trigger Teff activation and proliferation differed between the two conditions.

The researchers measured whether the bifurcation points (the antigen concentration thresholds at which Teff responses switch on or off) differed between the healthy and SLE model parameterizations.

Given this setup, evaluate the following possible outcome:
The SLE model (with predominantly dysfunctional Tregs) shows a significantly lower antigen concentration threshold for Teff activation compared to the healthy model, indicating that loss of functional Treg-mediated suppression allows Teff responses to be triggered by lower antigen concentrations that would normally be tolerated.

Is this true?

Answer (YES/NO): YES